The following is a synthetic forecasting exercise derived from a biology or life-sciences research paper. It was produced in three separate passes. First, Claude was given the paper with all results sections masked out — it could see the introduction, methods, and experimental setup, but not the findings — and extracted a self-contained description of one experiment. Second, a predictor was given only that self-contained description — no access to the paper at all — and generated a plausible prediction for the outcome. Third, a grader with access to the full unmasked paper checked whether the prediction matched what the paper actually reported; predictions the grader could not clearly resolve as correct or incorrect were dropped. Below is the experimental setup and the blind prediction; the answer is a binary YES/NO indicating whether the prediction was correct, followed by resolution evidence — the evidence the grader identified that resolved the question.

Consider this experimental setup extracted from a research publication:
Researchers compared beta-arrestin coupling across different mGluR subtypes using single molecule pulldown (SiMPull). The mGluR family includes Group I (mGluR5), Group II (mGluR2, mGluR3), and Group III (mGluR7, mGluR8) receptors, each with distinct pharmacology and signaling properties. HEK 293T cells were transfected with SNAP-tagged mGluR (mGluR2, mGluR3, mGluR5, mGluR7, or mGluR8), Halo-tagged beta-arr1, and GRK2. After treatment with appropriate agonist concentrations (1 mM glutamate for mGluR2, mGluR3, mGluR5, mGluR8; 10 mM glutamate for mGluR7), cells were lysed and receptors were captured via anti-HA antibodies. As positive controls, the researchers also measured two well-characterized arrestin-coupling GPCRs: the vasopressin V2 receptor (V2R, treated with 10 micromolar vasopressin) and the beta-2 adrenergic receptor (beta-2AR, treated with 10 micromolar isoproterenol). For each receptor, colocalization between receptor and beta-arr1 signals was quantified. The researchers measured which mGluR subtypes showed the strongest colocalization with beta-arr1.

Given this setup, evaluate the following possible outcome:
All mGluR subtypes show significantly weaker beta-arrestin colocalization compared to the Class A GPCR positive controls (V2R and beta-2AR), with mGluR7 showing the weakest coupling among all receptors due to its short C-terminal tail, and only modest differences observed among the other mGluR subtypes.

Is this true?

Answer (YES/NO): NO